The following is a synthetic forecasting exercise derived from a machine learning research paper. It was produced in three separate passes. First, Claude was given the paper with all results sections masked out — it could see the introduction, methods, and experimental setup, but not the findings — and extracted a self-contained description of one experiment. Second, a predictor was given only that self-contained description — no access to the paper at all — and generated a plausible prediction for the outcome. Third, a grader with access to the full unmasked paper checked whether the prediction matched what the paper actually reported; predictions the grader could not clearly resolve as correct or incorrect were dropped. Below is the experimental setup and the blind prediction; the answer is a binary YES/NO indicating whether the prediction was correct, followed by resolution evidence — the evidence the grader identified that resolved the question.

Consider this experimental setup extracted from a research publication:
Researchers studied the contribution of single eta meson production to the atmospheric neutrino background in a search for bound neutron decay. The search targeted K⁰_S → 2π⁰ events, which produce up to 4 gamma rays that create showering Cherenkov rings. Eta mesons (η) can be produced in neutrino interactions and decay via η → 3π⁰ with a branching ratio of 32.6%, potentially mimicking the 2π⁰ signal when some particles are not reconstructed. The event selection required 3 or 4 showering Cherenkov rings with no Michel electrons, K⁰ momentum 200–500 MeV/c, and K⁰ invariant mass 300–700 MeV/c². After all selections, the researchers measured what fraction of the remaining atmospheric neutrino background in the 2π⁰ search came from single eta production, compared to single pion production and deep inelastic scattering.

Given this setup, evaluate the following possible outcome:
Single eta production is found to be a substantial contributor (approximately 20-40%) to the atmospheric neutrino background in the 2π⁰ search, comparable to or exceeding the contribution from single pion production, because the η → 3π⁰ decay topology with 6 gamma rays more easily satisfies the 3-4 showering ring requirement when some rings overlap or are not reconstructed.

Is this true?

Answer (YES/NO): NO